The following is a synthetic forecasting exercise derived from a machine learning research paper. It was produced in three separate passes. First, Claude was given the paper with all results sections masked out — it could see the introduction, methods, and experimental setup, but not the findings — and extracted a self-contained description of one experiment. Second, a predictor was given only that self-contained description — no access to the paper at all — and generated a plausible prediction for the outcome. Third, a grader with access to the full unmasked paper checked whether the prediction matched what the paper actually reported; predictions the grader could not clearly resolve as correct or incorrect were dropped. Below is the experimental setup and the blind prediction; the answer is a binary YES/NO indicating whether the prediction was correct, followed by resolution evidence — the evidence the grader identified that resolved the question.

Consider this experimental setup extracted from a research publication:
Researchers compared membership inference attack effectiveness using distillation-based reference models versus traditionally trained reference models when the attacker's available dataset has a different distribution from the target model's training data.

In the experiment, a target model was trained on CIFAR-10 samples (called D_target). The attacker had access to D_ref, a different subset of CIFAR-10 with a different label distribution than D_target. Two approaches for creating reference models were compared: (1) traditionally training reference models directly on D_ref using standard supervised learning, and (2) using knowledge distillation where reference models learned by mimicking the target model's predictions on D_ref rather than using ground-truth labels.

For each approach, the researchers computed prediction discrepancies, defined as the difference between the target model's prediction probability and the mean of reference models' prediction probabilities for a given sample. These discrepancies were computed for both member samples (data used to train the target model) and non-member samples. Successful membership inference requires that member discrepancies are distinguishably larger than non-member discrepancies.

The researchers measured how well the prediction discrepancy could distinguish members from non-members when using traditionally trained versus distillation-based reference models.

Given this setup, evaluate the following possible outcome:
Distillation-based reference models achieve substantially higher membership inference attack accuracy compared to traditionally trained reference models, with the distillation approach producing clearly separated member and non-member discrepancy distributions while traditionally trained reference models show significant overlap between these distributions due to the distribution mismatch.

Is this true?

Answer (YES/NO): YES